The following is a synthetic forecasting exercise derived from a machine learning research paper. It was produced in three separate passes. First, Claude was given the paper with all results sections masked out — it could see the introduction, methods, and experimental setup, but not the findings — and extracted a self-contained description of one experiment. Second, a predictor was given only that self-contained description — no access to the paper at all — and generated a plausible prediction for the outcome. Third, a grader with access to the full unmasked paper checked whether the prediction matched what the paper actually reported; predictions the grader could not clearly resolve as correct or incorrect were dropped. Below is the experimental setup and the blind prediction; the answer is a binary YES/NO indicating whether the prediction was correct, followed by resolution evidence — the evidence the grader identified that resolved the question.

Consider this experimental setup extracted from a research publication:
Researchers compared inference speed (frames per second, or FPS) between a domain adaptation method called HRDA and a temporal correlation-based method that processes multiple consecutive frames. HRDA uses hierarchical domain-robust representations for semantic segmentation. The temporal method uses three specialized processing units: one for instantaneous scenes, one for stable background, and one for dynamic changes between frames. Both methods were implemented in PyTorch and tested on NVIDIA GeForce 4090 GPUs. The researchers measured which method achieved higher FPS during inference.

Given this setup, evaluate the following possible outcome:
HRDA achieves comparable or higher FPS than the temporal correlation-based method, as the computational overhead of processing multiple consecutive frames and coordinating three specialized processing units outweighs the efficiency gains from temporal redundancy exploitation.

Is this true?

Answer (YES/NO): NO